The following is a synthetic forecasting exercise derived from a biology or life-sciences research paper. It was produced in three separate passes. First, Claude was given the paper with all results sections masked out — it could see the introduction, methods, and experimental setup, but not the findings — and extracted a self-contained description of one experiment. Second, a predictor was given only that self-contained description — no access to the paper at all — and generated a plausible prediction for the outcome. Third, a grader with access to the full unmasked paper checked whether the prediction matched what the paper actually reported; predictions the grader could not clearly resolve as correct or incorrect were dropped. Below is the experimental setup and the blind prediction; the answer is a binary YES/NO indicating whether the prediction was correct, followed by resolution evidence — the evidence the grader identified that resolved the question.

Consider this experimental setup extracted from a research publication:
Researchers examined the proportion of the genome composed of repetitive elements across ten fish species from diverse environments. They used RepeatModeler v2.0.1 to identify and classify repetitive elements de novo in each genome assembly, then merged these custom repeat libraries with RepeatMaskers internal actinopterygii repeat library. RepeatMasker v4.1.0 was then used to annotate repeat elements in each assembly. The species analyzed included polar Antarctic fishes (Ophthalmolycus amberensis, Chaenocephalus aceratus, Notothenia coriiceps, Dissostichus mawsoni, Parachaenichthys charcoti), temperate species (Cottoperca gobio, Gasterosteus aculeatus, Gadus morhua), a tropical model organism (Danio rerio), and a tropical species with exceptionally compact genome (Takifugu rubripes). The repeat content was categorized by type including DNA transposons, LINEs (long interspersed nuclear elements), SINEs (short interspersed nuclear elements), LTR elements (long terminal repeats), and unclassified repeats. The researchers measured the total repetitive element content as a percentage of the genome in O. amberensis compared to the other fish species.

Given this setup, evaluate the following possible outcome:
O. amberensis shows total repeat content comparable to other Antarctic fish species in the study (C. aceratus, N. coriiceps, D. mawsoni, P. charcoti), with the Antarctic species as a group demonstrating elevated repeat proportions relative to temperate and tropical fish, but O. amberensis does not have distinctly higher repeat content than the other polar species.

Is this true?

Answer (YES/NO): YES